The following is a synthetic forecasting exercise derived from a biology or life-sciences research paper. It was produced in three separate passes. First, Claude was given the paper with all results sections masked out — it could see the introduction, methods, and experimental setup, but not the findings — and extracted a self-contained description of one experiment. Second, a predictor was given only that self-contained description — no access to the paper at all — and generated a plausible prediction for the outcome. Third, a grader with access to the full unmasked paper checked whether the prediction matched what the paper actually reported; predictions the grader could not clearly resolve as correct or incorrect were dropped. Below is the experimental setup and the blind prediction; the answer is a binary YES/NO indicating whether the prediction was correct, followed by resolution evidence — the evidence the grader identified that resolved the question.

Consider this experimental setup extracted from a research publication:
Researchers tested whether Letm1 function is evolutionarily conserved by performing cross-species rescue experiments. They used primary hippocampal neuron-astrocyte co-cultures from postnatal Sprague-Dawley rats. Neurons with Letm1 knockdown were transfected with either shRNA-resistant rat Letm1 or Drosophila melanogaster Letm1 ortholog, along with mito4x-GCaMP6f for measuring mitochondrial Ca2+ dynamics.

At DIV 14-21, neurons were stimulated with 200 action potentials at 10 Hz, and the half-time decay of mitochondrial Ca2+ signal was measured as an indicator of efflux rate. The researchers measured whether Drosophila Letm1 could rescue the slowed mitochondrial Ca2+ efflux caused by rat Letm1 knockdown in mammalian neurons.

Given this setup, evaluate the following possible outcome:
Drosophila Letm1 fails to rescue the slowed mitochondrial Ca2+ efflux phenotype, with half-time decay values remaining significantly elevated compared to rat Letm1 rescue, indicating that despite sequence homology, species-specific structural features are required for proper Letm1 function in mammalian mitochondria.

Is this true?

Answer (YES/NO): NO